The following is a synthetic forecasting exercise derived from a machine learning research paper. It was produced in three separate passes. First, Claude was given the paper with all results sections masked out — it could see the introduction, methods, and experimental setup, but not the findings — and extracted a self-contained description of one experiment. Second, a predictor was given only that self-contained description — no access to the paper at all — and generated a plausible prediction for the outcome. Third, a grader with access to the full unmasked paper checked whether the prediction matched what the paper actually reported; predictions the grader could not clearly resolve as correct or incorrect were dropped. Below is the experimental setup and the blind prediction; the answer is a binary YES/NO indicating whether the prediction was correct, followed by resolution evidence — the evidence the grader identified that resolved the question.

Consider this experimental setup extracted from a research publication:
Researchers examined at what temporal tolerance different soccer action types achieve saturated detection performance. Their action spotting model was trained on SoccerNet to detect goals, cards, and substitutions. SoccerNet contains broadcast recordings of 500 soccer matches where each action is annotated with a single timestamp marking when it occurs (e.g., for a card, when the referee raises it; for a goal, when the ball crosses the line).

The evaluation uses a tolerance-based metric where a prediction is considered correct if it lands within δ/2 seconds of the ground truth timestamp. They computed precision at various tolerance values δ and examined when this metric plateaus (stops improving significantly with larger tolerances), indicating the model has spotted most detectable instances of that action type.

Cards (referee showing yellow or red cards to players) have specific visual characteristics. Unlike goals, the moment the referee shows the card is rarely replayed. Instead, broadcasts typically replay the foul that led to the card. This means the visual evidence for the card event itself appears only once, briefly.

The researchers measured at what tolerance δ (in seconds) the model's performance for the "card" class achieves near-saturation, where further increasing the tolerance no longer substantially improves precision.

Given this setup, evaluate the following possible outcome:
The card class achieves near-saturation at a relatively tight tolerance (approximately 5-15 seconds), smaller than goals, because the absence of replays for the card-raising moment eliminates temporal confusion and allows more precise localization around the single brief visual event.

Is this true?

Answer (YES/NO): NO